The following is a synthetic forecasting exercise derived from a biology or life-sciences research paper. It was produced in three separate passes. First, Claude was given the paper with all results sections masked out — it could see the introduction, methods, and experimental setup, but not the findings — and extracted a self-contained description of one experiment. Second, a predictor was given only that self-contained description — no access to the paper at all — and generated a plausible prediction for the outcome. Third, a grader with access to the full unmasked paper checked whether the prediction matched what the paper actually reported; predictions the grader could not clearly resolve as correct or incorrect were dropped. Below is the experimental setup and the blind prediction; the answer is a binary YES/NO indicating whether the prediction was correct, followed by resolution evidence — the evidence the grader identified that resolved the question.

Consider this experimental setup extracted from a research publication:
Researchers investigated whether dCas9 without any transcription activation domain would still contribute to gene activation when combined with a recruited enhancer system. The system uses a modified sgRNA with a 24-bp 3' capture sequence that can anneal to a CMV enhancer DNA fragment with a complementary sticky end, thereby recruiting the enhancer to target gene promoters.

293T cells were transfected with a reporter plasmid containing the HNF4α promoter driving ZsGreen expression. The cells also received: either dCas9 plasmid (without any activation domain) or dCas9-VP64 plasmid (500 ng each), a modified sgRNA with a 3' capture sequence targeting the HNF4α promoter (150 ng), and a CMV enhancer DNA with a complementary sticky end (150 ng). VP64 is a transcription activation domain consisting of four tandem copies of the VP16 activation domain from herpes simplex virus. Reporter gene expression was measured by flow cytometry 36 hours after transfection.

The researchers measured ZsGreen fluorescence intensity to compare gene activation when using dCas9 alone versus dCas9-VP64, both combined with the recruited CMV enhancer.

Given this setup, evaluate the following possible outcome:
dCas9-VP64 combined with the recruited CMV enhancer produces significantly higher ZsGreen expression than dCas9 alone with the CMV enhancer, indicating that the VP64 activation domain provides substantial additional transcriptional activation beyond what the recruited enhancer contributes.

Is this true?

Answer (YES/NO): YES